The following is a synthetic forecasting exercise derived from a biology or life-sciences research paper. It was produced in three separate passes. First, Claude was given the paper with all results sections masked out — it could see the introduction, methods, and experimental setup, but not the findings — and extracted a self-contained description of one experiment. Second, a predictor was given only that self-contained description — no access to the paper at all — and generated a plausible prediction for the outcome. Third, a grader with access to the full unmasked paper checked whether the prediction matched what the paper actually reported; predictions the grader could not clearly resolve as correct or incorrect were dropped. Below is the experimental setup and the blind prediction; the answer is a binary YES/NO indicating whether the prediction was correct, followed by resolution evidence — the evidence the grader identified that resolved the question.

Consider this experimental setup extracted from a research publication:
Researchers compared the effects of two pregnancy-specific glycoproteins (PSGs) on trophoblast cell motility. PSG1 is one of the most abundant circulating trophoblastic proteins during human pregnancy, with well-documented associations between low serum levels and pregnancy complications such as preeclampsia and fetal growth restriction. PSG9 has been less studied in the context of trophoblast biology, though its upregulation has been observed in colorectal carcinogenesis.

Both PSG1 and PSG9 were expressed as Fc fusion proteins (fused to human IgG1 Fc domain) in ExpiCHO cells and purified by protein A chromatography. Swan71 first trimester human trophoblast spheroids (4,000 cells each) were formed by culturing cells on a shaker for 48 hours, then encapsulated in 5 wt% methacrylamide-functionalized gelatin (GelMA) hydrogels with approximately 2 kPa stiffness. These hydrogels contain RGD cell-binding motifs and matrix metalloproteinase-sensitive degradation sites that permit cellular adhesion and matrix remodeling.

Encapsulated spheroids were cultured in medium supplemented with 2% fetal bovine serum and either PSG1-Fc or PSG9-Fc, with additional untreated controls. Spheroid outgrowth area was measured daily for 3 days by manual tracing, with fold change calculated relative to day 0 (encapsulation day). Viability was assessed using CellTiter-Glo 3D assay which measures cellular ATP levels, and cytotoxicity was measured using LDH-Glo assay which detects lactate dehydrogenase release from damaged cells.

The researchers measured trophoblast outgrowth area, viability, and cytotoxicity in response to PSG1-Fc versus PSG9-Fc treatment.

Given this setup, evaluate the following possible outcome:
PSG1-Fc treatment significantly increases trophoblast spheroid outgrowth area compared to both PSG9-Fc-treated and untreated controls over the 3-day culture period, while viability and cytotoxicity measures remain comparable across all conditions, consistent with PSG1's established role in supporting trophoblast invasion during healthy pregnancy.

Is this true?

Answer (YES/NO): NO